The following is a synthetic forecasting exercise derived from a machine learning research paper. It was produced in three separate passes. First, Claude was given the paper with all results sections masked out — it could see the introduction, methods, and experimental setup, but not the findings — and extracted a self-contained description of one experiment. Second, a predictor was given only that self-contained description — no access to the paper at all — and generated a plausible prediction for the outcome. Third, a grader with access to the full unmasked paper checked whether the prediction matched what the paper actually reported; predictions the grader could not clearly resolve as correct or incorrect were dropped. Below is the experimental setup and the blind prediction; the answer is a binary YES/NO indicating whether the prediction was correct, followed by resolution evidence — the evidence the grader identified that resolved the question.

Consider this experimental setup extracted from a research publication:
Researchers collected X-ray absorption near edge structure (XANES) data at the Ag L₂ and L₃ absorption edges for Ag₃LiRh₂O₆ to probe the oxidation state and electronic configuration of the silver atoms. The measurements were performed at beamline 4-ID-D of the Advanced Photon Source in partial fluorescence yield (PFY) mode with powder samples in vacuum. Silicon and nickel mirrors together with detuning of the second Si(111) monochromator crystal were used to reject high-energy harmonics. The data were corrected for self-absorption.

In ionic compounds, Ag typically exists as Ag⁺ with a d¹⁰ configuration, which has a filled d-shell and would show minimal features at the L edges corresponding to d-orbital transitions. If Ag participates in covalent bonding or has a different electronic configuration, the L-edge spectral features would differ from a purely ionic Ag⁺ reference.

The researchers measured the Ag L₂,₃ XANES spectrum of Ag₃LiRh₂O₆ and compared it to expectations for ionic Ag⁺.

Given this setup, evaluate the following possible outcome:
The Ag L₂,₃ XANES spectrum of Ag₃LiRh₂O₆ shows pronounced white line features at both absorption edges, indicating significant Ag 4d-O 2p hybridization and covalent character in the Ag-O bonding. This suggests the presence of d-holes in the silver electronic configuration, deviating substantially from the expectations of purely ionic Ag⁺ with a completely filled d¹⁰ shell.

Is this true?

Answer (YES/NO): NO